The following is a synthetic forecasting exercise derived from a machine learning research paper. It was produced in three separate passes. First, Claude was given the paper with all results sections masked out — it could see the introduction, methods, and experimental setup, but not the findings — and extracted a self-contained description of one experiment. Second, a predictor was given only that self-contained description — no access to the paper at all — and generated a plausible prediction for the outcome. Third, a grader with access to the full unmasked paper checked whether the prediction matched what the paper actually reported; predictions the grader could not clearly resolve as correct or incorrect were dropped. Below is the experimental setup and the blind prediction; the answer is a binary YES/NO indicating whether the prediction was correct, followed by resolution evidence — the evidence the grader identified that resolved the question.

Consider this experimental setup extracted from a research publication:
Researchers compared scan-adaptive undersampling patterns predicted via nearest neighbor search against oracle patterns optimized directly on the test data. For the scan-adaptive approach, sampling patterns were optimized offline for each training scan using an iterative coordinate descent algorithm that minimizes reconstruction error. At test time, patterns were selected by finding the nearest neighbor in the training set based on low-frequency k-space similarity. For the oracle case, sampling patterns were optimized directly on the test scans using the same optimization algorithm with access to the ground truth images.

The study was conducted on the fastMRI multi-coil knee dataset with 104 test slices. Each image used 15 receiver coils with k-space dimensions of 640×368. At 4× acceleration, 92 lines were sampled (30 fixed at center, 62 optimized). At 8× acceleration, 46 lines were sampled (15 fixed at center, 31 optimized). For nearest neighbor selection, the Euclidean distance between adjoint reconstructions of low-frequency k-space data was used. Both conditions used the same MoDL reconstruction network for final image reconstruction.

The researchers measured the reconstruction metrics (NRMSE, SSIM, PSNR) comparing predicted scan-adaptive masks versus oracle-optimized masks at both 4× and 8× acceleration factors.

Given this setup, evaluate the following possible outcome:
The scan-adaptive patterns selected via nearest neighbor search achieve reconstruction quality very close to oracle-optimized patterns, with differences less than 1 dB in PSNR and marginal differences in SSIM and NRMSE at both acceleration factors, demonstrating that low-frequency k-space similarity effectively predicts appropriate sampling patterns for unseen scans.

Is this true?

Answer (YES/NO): NO